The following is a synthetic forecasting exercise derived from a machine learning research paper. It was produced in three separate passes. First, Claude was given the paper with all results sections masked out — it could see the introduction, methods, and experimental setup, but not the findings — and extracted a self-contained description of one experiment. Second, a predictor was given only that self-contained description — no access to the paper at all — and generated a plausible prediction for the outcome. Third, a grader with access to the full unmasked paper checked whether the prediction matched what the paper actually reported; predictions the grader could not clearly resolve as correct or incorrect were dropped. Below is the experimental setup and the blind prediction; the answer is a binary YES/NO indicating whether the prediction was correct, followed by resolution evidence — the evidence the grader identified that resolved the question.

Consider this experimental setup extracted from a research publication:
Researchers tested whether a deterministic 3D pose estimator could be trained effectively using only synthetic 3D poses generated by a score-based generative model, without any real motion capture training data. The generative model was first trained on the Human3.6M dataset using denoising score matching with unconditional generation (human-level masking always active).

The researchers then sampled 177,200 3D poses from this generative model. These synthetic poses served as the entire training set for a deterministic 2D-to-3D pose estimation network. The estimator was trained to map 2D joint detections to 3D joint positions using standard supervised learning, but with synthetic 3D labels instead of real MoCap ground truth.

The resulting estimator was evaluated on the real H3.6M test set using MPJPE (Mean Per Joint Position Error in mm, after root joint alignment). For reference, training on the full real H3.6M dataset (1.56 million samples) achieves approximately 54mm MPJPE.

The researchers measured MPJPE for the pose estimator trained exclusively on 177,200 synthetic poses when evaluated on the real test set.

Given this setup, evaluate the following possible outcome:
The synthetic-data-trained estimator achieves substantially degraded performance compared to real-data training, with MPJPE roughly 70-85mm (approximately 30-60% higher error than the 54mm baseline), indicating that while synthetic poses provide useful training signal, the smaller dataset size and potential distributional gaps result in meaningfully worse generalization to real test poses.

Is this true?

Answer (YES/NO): NO